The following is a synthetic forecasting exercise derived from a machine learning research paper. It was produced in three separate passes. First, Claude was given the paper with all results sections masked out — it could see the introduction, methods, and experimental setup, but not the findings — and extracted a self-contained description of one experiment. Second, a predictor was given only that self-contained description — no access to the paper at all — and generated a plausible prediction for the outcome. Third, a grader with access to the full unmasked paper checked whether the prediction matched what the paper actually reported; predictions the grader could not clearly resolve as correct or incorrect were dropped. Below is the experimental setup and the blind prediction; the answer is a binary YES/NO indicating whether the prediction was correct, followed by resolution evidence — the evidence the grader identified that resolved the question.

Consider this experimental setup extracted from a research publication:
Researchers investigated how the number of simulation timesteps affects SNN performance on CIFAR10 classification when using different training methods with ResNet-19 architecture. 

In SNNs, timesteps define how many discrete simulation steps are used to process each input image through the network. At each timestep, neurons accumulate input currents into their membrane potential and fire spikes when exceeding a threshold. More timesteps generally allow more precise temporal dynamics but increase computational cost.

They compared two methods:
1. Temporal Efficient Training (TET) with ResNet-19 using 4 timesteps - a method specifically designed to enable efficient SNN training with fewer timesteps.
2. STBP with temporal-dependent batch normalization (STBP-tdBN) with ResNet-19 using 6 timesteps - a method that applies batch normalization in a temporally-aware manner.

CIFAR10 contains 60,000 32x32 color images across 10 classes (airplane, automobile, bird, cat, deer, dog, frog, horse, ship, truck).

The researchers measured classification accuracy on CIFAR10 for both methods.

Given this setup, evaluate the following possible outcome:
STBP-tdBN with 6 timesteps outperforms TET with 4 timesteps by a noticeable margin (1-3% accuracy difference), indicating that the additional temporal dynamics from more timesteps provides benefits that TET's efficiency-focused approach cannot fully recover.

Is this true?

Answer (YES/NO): NO